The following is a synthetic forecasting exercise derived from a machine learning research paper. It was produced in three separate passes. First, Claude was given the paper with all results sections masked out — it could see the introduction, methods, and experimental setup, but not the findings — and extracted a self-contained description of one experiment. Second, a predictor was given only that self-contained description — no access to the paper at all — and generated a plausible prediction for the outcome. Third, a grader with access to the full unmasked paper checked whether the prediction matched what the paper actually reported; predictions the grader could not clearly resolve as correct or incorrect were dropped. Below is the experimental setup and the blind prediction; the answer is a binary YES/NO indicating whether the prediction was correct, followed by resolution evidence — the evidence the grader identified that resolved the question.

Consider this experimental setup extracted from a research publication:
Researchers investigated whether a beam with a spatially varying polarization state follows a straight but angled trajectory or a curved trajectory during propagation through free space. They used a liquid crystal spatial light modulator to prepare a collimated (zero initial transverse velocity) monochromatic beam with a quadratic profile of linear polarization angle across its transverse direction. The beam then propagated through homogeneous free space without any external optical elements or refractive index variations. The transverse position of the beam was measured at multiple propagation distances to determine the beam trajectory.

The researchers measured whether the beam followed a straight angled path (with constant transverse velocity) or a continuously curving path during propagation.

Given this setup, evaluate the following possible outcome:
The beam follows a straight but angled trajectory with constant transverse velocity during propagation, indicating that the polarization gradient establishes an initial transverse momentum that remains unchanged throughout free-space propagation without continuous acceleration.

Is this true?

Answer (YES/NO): NO